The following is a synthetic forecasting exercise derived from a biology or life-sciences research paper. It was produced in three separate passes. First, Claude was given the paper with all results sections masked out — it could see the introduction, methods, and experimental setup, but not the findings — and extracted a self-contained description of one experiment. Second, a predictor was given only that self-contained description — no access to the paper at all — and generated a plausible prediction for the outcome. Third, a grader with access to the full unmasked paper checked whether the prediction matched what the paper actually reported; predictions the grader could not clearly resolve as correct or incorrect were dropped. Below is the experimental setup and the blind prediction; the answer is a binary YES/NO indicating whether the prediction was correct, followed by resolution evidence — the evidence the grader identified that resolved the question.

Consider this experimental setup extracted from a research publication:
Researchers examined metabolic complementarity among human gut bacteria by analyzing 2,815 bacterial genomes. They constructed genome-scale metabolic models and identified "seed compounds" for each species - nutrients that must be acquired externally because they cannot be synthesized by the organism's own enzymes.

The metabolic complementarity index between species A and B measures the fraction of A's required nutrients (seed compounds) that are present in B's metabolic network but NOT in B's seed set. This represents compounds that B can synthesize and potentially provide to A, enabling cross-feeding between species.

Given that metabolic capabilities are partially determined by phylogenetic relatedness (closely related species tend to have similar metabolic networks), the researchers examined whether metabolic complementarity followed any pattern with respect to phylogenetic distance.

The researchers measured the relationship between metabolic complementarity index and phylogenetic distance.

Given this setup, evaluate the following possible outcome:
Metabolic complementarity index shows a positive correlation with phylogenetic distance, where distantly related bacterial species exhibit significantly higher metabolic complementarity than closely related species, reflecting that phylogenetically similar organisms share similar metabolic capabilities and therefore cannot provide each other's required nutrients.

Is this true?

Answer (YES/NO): YES